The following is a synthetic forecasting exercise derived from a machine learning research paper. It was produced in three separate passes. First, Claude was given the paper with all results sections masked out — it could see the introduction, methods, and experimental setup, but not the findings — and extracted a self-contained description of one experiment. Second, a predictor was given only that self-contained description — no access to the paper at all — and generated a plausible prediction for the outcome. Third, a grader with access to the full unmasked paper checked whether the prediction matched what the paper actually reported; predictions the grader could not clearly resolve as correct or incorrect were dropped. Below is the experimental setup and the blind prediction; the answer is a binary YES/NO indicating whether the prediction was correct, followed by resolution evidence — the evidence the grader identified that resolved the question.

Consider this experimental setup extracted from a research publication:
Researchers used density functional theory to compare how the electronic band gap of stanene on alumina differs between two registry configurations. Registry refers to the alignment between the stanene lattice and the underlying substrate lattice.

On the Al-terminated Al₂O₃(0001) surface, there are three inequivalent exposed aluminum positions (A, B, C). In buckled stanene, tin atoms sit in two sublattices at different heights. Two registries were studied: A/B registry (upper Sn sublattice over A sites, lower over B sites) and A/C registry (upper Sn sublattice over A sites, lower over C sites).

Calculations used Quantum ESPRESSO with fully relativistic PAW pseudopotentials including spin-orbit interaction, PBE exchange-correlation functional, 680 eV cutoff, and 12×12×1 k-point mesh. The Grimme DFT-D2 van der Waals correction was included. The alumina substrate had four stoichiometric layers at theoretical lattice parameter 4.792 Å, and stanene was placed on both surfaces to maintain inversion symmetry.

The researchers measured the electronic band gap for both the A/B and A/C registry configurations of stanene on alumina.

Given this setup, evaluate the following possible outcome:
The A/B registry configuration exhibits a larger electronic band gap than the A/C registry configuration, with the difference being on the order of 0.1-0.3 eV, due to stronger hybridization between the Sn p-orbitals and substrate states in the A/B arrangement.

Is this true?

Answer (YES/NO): NO